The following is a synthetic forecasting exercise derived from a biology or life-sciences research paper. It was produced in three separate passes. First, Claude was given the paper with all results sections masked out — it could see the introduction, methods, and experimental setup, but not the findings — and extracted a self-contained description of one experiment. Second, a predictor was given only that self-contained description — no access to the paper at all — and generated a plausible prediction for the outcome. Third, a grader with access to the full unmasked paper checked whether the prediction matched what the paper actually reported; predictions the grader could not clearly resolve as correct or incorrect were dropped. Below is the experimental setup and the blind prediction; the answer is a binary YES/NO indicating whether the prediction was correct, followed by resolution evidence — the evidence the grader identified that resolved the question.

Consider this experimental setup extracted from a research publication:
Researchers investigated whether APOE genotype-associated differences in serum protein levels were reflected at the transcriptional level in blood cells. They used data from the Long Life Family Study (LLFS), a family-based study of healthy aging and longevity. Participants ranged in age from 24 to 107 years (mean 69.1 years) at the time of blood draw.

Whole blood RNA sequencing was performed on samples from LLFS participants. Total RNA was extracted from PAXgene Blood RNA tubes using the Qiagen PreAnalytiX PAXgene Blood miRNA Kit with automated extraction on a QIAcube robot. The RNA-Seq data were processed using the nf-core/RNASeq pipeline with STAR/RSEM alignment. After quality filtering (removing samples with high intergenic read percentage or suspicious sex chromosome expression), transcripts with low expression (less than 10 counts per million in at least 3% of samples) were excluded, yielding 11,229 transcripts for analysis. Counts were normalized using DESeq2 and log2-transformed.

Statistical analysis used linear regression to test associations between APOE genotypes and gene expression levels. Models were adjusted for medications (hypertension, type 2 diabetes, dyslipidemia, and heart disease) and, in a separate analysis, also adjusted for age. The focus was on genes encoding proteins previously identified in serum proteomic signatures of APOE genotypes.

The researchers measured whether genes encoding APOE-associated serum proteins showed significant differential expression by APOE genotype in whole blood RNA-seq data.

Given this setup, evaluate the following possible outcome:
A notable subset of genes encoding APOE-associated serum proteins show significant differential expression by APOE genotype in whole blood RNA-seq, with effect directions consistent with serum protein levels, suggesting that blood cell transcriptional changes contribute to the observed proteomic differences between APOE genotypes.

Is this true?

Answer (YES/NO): YES